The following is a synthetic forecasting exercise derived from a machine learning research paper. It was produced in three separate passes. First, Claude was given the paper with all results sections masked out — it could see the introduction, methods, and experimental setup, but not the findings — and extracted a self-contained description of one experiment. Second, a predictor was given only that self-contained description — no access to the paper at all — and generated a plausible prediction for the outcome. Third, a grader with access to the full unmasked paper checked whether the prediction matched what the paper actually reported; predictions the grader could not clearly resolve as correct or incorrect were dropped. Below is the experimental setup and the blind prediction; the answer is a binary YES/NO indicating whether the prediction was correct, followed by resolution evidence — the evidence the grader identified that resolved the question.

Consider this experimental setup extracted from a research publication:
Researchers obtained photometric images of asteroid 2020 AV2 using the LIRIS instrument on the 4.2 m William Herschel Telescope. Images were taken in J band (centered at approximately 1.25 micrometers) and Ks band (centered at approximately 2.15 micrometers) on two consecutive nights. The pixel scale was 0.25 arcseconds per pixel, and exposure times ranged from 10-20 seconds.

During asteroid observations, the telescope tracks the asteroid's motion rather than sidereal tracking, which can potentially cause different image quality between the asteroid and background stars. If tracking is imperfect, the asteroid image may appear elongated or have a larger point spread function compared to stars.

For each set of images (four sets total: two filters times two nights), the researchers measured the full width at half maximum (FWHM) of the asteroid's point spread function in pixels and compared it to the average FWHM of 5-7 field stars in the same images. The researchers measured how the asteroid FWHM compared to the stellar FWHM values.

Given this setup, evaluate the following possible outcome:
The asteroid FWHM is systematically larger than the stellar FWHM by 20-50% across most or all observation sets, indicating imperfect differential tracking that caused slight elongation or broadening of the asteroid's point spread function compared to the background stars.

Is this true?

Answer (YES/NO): NO